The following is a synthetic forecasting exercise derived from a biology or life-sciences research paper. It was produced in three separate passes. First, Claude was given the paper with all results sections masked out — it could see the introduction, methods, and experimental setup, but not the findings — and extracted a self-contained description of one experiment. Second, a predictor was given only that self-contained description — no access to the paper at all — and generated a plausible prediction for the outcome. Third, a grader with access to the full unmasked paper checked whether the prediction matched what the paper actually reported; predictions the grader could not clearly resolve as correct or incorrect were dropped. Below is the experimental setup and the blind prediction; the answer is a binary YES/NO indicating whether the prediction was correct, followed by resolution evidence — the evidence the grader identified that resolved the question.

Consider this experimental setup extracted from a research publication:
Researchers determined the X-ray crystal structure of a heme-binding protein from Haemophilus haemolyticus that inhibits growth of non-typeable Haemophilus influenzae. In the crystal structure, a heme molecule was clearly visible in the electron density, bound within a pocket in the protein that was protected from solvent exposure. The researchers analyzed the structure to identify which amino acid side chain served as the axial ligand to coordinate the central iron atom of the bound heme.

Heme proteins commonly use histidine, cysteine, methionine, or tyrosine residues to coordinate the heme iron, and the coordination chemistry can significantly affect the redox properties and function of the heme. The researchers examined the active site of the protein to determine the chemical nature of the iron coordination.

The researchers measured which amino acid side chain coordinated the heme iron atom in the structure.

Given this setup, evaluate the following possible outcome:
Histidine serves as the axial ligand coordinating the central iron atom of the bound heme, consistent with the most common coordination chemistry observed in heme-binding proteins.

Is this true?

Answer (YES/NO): YES